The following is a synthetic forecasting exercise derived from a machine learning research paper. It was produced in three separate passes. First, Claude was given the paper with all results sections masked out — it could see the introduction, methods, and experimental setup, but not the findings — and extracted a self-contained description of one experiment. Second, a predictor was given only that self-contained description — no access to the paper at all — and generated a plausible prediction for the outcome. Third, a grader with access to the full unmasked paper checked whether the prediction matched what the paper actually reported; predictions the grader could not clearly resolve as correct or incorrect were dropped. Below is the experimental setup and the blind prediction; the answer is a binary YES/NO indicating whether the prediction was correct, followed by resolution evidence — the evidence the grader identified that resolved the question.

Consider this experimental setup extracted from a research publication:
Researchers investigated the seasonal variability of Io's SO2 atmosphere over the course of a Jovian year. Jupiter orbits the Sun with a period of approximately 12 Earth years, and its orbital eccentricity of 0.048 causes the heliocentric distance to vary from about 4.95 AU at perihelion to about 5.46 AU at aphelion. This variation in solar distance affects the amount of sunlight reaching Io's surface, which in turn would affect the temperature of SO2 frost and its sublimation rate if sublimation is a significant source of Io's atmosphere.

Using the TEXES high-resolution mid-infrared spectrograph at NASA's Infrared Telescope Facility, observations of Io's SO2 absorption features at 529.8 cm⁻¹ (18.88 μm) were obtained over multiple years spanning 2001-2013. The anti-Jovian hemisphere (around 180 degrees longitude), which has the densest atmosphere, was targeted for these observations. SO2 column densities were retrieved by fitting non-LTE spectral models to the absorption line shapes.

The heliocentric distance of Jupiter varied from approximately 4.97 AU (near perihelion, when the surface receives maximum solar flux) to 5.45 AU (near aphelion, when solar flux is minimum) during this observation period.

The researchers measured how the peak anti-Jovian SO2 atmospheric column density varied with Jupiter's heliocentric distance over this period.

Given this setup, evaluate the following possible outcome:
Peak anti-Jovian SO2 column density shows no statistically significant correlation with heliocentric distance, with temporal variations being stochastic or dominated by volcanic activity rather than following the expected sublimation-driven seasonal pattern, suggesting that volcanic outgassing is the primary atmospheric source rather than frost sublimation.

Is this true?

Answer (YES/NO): NO